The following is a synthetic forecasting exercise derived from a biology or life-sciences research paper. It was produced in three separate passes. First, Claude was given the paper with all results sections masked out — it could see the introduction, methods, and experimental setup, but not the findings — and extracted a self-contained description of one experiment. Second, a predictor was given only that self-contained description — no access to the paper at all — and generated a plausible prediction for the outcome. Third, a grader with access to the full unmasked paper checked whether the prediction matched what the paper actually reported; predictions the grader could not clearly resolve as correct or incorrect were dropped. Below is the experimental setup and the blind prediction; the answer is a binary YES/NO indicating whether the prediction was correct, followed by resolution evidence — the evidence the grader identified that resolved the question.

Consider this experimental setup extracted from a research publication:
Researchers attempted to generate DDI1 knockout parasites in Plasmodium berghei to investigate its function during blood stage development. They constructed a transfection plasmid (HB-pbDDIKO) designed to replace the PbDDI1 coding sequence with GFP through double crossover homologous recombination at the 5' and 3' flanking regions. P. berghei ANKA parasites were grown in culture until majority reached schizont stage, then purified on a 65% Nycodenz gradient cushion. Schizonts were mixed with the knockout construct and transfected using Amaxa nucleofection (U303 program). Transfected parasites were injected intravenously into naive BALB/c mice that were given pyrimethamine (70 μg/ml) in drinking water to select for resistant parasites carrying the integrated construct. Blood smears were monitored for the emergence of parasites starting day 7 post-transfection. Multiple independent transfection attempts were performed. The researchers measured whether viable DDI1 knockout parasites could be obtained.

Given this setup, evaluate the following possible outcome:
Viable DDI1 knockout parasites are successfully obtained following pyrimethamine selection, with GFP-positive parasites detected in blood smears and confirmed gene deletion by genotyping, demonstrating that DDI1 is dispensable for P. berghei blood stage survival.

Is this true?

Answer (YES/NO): NO